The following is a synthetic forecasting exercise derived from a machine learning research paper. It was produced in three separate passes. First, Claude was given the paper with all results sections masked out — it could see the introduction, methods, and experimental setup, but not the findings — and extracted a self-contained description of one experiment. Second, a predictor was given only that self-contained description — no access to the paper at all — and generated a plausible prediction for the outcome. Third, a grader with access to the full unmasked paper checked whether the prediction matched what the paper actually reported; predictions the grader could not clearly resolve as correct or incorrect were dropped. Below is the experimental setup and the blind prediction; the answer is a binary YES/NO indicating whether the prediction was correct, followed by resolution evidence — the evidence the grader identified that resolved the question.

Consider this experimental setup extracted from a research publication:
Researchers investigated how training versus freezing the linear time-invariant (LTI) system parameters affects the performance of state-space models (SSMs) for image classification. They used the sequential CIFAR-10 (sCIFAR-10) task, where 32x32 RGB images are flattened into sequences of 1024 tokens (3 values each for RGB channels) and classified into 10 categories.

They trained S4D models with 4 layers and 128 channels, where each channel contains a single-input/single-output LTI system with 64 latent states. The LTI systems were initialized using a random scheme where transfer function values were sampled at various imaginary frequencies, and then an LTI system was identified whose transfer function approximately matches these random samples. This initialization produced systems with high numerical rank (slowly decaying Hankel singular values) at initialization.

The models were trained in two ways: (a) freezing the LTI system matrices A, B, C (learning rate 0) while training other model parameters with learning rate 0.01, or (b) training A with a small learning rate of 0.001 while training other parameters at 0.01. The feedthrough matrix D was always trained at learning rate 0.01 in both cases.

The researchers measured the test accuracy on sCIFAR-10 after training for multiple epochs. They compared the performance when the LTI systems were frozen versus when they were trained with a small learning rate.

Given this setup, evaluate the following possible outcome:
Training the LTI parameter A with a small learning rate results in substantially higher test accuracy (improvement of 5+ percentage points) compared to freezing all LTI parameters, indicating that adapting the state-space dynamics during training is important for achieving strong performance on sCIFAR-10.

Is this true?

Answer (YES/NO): NO